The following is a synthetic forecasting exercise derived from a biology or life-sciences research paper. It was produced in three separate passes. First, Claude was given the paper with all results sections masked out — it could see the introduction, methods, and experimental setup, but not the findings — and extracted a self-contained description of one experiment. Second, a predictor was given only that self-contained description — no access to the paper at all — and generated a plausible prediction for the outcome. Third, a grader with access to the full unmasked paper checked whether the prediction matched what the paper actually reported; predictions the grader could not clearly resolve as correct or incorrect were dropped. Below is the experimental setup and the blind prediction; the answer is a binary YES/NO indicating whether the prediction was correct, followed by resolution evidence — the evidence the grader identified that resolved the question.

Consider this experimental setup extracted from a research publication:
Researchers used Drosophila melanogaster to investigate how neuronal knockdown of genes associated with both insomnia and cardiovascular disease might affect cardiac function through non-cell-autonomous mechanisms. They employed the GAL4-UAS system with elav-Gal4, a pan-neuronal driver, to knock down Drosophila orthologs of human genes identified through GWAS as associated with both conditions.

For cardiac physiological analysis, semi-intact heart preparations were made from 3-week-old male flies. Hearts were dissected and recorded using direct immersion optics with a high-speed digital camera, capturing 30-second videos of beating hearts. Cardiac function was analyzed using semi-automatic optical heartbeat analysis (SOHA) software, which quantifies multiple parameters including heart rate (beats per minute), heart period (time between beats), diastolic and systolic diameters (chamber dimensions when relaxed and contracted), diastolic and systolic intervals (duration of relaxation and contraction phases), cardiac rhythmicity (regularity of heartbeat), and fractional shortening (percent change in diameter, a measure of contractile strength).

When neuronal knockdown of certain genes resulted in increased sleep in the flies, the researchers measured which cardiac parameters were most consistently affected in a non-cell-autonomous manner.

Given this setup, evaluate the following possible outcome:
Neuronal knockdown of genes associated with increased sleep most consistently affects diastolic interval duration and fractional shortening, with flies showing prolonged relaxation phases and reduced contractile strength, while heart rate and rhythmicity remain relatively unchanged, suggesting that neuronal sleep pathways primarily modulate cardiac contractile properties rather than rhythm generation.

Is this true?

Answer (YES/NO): NO